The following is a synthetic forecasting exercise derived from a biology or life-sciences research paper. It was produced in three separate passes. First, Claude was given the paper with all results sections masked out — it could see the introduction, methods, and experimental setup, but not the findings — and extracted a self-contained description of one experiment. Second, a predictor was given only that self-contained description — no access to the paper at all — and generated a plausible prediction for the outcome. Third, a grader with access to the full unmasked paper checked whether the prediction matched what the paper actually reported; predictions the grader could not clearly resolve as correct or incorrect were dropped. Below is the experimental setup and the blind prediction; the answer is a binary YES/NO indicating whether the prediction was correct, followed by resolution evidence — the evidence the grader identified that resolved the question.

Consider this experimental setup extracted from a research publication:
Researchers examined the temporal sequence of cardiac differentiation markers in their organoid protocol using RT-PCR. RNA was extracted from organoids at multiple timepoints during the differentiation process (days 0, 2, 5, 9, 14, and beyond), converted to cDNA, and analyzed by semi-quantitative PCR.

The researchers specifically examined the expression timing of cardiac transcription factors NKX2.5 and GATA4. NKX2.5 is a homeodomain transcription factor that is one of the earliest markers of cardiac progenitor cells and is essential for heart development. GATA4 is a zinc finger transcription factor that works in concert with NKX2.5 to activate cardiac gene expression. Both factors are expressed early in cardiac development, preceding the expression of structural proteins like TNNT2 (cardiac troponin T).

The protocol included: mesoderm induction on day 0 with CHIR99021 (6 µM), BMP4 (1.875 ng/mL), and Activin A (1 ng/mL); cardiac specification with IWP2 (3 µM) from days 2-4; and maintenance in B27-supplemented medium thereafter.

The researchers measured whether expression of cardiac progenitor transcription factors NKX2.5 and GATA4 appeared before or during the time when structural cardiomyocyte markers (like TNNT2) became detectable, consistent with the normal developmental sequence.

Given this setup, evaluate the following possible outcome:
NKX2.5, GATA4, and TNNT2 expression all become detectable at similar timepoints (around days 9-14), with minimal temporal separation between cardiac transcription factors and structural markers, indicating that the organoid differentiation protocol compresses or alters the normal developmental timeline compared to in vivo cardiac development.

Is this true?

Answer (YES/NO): NO